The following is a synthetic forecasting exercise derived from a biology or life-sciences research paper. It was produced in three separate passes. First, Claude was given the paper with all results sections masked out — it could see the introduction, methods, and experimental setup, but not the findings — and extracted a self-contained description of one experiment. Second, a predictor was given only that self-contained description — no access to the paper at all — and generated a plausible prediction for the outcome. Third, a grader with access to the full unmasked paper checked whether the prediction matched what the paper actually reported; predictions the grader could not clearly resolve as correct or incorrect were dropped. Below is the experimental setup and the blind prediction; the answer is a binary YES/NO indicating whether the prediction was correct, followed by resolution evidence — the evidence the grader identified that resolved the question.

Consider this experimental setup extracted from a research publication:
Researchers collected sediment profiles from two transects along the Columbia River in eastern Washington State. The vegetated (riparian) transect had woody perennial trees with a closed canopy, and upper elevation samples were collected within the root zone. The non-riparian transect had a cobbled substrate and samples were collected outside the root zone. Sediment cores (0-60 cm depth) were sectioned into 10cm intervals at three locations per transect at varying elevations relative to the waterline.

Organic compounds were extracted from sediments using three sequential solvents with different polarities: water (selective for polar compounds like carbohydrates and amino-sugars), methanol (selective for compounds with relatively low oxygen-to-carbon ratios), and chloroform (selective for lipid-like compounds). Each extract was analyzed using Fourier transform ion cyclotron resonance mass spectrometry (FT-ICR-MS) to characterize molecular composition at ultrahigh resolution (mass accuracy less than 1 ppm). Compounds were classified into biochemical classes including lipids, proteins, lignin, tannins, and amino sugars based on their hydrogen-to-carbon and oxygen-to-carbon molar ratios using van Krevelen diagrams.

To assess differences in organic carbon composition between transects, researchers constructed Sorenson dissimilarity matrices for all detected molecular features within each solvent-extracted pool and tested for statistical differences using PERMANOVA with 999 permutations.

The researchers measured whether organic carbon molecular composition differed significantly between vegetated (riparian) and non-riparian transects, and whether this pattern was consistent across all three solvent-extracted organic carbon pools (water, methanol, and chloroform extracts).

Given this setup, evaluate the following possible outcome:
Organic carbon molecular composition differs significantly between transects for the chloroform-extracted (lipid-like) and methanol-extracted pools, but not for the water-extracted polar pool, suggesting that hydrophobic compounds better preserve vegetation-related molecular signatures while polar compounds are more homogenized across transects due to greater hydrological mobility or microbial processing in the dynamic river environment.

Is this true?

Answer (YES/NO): NO